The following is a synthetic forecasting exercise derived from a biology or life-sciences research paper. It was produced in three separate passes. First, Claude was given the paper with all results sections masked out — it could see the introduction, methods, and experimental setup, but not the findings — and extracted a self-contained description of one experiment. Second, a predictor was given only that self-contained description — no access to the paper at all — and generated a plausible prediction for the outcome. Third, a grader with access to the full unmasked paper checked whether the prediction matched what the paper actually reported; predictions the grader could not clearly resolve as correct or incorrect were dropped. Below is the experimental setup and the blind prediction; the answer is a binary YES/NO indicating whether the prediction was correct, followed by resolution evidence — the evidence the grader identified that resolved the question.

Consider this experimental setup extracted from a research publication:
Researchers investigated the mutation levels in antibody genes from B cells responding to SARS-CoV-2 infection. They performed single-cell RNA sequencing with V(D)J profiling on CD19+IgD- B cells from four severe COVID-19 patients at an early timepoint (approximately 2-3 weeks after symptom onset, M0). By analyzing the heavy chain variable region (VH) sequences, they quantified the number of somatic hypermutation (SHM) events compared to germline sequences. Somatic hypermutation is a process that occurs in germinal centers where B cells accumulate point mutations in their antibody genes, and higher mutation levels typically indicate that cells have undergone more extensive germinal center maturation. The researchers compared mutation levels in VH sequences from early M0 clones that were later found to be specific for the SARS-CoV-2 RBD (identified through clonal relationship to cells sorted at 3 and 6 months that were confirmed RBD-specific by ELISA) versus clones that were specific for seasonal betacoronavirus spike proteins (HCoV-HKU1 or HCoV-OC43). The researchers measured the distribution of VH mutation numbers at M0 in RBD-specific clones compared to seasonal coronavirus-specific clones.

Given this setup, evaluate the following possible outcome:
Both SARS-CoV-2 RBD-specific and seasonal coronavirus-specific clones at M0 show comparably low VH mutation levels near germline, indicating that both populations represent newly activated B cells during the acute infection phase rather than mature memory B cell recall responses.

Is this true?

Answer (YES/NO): NO